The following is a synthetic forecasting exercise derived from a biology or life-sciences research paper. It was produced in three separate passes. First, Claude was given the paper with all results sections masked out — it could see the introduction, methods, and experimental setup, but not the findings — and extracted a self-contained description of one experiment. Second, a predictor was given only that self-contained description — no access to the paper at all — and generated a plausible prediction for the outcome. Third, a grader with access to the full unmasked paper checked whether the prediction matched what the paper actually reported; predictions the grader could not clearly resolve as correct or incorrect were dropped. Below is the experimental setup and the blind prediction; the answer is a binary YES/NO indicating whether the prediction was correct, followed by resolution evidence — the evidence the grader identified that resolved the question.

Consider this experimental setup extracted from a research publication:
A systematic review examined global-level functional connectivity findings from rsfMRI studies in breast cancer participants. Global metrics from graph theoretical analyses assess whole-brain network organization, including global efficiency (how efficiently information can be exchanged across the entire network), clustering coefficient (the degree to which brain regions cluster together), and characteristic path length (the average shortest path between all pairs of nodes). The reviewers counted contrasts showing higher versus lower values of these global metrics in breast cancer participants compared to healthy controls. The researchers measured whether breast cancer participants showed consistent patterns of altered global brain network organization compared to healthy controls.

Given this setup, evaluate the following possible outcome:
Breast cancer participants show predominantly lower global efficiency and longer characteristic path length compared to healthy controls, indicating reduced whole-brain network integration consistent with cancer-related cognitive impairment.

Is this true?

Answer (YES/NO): NO